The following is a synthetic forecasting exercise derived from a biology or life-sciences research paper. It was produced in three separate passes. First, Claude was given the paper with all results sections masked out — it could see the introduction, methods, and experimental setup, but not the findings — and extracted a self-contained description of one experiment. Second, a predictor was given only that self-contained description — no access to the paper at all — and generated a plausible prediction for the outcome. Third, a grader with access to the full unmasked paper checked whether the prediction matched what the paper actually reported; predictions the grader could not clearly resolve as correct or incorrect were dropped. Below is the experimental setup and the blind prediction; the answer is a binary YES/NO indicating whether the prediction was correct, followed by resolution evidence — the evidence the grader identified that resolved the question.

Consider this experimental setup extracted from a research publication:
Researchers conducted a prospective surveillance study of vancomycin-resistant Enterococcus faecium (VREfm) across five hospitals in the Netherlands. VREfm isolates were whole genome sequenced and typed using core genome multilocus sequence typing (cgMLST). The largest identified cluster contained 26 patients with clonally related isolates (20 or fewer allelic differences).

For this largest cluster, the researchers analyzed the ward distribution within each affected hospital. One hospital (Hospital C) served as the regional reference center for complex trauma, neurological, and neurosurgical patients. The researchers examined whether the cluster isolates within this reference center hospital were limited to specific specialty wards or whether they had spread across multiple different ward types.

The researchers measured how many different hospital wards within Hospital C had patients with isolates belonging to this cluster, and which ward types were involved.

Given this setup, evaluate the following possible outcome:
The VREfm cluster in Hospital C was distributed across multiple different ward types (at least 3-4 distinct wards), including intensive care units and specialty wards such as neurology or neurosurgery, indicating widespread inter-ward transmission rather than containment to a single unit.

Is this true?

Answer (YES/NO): YES